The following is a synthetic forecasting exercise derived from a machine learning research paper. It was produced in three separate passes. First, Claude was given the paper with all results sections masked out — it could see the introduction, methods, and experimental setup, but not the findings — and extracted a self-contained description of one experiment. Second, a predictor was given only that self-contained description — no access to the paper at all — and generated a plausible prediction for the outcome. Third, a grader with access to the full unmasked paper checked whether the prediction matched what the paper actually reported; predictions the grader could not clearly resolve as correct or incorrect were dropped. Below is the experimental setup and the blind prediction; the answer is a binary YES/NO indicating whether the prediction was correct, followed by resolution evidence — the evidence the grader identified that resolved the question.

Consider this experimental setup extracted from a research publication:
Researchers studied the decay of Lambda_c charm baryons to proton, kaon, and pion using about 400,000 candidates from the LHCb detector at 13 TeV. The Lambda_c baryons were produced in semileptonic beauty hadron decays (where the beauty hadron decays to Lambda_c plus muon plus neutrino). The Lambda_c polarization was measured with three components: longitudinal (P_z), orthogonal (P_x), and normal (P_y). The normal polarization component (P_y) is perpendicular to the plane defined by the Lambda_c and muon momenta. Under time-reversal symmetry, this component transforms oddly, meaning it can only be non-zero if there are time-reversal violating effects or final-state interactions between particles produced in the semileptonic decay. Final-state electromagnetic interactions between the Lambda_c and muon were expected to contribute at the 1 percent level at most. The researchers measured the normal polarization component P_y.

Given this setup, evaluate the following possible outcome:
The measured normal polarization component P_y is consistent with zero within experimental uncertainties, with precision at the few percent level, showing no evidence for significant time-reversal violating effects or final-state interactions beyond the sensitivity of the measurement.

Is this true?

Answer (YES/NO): YES